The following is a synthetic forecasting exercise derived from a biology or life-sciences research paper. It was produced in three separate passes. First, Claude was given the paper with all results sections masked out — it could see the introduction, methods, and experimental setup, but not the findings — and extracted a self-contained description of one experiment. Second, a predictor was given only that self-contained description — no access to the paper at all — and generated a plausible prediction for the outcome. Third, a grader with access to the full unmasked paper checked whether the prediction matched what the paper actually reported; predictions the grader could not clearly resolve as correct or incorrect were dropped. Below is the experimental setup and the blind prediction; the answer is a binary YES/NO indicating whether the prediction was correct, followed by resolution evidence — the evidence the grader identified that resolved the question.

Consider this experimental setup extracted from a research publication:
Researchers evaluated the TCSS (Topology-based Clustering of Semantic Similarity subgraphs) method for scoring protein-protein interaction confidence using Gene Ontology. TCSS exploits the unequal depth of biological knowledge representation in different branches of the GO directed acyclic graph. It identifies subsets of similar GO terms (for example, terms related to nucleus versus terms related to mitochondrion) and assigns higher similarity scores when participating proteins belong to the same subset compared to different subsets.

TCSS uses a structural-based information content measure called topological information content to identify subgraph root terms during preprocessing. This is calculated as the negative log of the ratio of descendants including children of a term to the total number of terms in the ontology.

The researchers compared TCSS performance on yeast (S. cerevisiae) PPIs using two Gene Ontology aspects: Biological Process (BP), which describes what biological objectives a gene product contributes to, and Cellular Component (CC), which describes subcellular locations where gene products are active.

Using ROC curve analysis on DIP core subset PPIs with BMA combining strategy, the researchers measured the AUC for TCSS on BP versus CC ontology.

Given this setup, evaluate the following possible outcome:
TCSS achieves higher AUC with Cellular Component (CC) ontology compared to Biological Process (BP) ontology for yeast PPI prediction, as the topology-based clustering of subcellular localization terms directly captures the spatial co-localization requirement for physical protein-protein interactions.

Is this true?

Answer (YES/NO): NO